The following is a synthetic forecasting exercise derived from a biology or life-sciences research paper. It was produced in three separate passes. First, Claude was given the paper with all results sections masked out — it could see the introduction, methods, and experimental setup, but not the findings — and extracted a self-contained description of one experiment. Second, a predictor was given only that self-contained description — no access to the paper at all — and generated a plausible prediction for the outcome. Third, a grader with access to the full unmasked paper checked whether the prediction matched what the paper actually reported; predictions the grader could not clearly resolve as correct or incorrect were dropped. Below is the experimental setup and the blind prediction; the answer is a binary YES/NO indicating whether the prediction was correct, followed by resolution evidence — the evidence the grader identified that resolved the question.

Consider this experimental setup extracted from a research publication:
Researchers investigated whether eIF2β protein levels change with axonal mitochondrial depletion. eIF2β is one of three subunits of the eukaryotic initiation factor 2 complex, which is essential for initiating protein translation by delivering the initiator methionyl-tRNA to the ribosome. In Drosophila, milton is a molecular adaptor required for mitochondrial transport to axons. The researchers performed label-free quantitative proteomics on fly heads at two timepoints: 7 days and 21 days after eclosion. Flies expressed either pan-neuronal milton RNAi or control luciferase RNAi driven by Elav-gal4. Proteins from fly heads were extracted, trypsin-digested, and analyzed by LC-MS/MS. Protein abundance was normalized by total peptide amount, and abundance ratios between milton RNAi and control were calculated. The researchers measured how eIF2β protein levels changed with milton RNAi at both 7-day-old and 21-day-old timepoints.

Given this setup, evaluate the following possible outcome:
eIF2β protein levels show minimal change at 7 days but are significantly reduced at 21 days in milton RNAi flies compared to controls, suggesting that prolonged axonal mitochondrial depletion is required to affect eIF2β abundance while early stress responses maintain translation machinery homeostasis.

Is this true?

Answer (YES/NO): NO